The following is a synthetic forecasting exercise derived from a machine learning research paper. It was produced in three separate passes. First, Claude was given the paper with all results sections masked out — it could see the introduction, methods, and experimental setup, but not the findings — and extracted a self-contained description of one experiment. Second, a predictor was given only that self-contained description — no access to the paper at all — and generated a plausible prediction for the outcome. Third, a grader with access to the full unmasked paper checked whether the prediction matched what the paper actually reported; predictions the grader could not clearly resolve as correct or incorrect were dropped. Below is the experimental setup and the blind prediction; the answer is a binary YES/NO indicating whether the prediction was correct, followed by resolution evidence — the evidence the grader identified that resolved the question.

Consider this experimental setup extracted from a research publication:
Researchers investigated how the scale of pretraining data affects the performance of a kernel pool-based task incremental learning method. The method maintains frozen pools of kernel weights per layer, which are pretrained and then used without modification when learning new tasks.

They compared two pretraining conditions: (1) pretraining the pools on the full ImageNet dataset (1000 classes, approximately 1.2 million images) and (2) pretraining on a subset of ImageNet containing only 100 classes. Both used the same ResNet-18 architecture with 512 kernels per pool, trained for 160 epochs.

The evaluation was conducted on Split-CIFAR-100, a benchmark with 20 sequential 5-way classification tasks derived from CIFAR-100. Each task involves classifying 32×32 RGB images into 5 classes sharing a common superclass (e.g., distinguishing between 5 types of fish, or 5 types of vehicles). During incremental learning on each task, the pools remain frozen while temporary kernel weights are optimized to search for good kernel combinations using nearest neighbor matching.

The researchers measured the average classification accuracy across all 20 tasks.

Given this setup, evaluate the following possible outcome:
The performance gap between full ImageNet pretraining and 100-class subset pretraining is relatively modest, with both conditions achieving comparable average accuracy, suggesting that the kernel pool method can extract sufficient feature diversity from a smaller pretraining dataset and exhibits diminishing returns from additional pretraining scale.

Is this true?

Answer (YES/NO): NO